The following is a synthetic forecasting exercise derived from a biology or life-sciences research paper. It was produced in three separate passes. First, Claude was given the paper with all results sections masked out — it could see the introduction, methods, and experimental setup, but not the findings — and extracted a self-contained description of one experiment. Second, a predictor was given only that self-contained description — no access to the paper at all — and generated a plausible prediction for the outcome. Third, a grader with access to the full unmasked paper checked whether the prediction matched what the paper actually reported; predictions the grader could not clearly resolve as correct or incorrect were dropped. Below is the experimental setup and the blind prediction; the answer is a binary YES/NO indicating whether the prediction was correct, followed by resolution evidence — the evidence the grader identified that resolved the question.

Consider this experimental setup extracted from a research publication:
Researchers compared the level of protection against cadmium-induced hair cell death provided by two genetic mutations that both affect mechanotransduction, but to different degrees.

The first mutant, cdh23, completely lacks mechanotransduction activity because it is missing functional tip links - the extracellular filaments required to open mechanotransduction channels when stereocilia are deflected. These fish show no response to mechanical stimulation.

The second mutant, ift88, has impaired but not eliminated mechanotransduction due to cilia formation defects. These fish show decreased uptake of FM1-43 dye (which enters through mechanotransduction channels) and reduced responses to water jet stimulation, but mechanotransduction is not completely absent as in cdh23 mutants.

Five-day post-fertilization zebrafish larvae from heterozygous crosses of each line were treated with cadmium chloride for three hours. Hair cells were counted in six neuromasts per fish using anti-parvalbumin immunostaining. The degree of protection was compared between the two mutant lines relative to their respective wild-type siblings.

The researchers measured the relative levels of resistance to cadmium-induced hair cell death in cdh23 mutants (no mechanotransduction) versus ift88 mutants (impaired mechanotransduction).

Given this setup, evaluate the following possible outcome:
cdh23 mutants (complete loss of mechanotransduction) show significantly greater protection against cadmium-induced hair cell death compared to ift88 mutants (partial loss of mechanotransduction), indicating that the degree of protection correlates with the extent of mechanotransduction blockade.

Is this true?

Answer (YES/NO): YES